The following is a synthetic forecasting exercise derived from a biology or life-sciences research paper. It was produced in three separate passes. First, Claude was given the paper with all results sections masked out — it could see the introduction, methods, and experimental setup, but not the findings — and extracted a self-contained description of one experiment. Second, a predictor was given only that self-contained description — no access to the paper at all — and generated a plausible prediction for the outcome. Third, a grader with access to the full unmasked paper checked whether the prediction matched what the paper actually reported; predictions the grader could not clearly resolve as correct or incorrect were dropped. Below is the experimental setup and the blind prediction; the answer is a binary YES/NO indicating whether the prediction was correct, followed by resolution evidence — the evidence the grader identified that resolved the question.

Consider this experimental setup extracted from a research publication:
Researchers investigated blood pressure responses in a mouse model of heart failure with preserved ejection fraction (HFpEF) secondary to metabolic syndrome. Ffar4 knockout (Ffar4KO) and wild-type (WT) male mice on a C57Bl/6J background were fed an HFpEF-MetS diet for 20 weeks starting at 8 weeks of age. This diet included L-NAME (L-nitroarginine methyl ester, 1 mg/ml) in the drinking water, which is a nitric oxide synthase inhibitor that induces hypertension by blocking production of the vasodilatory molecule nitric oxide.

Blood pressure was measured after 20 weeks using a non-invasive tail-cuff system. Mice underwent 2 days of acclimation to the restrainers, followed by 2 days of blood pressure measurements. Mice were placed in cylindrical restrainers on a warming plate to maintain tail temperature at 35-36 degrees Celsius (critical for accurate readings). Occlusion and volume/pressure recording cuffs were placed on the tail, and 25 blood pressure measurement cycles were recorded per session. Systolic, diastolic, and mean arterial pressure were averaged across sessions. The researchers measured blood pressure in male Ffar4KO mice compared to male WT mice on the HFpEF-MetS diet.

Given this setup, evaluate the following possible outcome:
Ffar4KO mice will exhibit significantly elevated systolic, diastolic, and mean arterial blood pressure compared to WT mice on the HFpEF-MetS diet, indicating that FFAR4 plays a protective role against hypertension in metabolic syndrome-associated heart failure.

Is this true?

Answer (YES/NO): NO